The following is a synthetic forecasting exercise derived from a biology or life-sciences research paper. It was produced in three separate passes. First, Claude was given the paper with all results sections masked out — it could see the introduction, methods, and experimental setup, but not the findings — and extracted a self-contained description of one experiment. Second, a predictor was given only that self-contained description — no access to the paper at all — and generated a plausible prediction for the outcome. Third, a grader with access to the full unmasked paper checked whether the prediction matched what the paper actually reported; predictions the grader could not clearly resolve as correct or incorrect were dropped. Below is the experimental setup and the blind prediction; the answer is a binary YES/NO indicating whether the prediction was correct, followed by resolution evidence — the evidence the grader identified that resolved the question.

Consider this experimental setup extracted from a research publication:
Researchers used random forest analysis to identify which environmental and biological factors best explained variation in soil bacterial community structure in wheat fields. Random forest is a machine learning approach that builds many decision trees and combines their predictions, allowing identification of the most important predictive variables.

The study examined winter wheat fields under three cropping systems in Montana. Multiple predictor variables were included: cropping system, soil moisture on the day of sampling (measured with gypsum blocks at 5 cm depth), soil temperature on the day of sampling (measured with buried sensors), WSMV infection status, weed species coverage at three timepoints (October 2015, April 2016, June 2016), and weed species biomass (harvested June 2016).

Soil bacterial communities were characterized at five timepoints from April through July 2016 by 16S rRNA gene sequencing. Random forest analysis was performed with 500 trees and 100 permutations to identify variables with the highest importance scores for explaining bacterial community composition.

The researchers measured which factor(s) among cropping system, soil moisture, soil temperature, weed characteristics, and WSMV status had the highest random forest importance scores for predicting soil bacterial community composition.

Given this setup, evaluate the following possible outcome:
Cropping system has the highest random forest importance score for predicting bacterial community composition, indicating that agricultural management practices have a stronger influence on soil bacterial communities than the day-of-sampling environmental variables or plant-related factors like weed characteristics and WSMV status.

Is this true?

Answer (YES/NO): NO